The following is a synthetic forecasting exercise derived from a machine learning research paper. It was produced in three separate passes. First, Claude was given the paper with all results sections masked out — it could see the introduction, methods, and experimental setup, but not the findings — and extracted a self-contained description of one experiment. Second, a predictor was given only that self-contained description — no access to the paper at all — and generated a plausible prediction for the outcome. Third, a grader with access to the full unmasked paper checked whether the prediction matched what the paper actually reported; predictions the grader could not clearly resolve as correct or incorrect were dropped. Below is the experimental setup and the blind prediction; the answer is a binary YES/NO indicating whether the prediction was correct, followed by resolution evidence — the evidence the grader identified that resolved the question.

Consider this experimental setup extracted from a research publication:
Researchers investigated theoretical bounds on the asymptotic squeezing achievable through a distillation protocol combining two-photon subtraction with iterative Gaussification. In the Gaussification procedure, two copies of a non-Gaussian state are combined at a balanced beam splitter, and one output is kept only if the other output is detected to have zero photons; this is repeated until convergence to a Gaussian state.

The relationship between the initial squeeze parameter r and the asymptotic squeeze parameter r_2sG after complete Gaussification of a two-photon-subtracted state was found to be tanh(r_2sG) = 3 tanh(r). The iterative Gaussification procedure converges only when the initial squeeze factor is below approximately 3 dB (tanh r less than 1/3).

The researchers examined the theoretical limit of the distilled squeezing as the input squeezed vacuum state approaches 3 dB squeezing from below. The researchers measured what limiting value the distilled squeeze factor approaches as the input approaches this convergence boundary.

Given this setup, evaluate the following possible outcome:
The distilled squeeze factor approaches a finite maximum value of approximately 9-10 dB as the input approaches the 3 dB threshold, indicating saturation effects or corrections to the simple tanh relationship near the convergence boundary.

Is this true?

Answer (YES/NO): NO